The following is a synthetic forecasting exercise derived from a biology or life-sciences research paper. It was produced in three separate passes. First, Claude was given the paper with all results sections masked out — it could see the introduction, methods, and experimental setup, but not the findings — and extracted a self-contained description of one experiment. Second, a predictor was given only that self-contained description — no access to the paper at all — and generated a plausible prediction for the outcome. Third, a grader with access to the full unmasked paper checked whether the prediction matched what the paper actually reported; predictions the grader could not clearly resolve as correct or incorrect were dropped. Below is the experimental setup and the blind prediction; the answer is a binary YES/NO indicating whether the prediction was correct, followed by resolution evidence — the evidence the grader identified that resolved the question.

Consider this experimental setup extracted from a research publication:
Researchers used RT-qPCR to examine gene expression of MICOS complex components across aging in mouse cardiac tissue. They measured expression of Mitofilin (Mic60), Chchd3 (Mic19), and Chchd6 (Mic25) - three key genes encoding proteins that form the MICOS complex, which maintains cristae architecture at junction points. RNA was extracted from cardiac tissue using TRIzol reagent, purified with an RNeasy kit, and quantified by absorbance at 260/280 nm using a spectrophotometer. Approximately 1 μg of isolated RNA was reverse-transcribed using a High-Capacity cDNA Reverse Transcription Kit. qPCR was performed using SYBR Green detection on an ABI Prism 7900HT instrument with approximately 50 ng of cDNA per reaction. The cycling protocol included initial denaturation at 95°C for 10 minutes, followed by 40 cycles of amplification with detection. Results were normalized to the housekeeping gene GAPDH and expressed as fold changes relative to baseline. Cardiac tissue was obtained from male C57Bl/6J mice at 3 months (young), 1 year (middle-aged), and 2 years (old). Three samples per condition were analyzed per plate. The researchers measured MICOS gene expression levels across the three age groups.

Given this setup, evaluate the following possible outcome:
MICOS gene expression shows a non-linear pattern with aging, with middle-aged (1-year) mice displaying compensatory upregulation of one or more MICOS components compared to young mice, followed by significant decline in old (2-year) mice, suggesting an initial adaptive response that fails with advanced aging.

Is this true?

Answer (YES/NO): NO